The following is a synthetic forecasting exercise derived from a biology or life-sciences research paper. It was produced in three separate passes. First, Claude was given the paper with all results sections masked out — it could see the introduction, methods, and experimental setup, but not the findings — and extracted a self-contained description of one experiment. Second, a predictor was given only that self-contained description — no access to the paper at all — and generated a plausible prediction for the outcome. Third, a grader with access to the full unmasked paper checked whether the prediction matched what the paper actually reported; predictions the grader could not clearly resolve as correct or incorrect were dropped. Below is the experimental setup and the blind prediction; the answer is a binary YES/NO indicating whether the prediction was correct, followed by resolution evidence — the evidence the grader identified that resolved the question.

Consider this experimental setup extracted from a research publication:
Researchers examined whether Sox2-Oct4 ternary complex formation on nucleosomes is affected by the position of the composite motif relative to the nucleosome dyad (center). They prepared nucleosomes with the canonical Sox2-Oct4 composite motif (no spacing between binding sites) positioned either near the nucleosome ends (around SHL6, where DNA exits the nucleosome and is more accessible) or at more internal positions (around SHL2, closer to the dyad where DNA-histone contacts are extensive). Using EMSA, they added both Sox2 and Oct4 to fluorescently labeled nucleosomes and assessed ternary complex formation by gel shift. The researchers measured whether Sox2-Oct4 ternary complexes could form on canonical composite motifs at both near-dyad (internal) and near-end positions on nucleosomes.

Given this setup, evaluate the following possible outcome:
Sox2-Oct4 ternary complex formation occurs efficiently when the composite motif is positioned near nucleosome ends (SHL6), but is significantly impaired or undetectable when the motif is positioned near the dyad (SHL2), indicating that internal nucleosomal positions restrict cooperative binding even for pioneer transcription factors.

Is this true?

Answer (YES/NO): YES